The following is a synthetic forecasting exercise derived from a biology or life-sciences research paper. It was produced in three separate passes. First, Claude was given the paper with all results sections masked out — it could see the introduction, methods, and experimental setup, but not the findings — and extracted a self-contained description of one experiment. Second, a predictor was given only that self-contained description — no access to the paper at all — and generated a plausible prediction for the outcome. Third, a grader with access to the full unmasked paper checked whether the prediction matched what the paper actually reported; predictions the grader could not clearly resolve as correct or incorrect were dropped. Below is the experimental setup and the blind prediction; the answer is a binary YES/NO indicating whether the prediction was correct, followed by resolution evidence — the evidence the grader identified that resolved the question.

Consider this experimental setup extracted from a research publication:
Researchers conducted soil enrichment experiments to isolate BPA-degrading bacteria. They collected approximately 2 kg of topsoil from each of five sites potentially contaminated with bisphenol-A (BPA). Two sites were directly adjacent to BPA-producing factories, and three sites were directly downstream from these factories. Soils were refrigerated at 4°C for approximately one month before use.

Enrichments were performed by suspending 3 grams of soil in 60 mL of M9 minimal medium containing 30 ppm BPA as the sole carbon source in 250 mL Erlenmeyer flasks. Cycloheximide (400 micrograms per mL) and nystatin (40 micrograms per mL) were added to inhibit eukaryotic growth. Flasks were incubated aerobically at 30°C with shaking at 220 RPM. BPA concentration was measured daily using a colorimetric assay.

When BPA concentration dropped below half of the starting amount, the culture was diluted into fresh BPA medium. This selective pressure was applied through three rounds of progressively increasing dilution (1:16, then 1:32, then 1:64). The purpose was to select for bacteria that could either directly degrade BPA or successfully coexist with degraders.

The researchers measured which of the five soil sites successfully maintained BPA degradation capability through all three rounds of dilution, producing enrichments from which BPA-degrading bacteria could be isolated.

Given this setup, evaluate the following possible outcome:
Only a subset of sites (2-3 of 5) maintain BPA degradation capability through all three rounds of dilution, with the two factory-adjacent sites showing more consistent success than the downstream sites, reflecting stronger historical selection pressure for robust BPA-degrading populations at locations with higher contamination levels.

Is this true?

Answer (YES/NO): NO